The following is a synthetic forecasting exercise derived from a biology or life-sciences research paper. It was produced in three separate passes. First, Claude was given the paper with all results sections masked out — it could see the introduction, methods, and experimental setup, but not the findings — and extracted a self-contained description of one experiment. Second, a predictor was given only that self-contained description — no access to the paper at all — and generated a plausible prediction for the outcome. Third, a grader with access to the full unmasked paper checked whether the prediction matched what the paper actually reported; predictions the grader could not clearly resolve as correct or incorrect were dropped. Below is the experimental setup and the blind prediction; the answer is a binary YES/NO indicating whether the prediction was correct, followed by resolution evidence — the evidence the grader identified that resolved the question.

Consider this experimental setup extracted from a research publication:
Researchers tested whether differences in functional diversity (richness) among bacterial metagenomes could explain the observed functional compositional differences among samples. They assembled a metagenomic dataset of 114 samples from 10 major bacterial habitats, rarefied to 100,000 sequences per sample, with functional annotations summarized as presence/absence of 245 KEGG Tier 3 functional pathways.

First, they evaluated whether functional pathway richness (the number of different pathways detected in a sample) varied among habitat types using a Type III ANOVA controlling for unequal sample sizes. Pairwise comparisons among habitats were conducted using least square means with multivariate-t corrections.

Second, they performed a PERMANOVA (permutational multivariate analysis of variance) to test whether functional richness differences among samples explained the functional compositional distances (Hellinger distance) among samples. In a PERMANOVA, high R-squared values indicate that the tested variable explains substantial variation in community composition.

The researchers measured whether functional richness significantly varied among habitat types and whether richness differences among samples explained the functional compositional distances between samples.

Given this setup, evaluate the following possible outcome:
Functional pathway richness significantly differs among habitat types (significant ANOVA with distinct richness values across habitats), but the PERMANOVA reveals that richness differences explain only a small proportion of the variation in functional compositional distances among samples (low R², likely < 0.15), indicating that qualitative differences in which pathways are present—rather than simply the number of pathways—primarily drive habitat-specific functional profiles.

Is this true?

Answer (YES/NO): YES